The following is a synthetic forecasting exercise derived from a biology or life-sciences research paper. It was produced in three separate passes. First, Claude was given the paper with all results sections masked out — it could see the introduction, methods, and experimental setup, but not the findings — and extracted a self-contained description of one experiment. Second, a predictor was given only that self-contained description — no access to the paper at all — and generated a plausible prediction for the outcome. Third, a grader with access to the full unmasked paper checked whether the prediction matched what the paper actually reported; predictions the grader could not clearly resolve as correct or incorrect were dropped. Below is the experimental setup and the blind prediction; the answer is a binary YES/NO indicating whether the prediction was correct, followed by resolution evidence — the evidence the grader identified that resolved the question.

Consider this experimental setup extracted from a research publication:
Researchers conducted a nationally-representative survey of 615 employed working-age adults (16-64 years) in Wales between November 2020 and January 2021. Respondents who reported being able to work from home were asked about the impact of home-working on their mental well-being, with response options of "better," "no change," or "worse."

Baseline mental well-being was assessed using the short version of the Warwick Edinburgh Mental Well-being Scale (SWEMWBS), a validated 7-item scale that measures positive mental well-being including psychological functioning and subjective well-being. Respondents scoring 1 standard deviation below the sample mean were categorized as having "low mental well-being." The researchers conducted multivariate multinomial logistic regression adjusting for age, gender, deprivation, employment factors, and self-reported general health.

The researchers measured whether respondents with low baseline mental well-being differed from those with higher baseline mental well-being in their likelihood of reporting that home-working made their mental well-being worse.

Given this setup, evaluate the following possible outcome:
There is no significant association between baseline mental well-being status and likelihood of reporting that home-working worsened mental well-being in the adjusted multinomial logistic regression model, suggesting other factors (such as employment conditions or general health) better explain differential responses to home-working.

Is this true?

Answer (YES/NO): NO